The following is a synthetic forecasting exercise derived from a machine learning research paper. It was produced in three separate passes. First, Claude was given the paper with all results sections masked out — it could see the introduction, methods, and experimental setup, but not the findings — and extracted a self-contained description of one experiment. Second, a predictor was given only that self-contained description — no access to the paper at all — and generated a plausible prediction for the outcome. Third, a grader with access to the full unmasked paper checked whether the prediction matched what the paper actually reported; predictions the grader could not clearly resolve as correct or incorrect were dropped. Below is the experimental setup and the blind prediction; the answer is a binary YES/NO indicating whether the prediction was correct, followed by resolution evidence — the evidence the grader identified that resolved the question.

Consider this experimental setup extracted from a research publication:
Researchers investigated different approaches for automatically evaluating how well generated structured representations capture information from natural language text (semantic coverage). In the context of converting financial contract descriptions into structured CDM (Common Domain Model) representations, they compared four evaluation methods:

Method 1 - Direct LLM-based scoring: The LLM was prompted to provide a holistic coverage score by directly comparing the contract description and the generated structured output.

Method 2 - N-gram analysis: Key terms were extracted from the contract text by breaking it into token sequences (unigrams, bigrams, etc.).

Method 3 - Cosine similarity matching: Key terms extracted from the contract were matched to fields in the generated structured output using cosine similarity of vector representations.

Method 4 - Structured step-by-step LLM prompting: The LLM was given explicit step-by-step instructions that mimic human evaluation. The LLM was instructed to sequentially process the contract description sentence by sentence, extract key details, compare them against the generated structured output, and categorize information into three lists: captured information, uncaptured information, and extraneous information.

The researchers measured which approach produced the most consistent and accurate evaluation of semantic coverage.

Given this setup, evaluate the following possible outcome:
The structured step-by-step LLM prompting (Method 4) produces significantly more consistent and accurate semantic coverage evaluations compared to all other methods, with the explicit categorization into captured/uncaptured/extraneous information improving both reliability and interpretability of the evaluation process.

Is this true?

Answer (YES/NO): YES